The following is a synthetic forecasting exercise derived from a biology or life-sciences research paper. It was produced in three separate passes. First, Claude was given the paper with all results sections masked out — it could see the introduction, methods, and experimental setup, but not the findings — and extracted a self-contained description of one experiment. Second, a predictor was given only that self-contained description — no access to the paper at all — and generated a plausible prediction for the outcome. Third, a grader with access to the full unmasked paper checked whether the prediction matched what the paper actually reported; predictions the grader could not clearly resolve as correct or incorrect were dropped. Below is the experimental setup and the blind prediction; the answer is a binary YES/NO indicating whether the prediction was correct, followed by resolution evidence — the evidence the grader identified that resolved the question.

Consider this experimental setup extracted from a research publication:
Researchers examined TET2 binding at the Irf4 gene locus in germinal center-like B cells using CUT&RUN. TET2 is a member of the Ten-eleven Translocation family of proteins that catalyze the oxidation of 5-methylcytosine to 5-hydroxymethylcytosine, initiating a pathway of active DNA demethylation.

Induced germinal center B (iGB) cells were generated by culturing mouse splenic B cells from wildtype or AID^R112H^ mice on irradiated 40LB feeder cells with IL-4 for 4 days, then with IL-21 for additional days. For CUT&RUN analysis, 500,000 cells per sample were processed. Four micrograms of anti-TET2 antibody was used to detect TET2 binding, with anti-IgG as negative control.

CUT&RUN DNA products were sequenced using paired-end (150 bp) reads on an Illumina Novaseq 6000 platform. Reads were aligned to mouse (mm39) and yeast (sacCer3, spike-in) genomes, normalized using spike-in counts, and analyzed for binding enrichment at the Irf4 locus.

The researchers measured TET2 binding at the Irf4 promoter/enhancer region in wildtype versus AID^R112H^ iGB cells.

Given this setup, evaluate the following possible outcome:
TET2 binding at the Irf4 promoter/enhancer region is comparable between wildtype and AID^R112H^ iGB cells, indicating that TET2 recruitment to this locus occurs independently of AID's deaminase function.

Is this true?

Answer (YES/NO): NO